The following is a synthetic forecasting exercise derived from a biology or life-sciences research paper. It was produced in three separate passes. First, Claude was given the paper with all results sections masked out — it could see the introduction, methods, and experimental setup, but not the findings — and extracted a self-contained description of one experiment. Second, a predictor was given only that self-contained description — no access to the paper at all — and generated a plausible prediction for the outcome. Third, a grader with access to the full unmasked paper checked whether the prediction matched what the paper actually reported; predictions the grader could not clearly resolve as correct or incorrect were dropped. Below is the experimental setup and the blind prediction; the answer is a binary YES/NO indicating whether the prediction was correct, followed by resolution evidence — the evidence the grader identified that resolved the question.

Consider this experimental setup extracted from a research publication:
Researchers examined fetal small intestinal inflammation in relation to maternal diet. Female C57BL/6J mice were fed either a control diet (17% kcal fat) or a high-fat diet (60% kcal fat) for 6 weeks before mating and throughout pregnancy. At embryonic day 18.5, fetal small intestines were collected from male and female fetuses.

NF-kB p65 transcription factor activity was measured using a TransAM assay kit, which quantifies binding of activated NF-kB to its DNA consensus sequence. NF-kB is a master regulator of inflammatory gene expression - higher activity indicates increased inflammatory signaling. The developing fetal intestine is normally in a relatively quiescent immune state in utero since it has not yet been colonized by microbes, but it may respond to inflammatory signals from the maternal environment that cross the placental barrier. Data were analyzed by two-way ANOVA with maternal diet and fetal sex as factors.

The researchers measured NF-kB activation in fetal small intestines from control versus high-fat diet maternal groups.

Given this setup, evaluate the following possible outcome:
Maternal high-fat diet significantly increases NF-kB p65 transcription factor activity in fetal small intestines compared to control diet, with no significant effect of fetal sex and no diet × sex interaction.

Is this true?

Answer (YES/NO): NO